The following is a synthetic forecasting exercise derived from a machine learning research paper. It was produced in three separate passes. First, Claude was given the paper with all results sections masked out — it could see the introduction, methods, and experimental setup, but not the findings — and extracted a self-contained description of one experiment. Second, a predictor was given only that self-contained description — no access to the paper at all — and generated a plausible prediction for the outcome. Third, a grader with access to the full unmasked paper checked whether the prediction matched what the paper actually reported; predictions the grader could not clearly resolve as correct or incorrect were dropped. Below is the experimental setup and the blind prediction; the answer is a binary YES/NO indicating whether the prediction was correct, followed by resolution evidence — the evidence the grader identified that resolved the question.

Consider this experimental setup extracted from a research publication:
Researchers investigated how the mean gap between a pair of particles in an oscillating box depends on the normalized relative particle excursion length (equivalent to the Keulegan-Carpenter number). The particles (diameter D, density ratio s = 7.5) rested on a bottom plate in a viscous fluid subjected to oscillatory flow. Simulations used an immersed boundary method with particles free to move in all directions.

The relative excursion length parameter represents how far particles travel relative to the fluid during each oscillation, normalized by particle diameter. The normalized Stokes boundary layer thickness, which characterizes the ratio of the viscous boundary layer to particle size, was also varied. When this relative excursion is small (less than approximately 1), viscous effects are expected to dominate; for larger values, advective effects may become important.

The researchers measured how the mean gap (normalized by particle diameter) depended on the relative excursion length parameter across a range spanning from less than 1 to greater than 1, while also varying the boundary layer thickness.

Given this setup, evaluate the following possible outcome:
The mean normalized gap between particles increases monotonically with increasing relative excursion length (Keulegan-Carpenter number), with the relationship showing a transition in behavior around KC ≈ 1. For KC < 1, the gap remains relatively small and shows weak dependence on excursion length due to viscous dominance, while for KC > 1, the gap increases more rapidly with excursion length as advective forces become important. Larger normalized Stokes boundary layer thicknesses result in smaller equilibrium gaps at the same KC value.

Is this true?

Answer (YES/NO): NO